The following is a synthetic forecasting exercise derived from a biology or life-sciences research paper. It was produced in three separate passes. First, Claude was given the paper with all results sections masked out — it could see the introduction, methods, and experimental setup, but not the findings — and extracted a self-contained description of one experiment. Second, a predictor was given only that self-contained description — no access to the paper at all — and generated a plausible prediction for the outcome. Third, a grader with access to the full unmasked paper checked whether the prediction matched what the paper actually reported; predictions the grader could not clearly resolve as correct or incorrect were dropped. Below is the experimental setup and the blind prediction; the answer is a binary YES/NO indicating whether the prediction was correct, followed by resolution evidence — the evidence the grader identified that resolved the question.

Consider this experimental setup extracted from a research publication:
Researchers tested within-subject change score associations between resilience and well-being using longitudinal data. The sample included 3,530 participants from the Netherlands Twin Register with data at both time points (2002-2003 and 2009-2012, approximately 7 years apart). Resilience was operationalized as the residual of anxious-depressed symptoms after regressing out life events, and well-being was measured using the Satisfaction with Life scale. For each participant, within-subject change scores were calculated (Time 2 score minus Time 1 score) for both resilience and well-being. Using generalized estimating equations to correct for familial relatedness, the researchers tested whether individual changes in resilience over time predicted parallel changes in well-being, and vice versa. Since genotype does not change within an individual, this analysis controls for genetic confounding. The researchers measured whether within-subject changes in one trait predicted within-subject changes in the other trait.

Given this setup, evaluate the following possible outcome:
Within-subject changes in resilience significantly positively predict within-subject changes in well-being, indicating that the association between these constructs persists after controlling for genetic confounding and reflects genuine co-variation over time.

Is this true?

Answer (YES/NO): YES